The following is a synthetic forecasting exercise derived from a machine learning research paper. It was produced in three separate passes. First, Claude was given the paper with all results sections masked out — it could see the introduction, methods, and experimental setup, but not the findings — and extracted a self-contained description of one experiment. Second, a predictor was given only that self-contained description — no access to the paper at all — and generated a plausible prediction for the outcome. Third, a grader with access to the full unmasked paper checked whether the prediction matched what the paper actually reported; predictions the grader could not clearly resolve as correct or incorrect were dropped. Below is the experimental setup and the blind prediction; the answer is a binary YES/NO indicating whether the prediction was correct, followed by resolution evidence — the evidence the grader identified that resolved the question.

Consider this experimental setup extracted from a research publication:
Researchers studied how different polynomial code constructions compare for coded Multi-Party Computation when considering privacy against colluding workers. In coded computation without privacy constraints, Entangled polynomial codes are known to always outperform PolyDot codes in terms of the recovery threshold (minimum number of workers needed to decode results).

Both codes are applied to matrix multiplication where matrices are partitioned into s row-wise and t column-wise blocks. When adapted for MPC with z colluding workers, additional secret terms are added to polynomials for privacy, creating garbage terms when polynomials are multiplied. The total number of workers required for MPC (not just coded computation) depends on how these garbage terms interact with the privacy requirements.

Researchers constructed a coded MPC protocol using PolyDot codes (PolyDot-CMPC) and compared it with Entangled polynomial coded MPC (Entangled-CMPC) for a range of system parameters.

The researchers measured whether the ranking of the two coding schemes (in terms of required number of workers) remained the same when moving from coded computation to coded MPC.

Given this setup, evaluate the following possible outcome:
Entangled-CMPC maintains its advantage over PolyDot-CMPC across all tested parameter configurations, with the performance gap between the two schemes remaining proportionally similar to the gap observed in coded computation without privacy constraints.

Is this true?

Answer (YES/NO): NO